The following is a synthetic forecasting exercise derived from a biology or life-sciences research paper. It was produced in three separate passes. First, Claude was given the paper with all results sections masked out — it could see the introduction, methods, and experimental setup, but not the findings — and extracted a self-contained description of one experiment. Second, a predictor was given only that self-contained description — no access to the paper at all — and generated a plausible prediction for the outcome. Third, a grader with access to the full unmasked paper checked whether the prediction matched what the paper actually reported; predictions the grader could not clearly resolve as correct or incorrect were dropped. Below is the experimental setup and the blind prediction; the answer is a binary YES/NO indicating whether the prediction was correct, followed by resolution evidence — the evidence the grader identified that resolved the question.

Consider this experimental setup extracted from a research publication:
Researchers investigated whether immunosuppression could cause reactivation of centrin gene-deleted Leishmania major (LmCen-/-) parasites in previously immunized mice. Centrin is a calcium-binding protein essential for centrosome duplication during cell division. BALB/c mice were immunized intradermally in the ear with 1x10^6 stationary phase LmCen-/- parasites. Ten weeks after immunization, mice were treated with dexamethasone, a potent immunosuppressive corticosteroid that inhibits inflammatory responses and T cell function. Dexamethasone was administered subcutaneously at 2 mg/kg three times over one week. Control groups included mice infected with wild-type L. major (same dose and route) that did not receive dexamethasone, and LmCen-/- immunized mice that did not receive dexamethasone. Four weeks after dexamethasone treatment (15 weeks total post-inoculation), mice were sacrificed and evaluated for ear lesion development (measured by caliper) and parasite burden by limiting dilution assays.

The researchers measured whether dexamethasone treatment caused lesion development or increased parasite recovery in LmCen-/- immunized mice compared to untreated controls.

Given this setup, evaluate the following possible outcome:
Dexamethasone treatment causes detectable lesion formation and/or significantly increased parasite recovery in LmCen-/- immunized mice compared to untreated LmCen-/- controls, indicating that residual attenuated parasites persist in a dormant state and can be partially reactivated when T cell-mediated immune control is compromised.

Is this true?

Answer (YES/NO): NO